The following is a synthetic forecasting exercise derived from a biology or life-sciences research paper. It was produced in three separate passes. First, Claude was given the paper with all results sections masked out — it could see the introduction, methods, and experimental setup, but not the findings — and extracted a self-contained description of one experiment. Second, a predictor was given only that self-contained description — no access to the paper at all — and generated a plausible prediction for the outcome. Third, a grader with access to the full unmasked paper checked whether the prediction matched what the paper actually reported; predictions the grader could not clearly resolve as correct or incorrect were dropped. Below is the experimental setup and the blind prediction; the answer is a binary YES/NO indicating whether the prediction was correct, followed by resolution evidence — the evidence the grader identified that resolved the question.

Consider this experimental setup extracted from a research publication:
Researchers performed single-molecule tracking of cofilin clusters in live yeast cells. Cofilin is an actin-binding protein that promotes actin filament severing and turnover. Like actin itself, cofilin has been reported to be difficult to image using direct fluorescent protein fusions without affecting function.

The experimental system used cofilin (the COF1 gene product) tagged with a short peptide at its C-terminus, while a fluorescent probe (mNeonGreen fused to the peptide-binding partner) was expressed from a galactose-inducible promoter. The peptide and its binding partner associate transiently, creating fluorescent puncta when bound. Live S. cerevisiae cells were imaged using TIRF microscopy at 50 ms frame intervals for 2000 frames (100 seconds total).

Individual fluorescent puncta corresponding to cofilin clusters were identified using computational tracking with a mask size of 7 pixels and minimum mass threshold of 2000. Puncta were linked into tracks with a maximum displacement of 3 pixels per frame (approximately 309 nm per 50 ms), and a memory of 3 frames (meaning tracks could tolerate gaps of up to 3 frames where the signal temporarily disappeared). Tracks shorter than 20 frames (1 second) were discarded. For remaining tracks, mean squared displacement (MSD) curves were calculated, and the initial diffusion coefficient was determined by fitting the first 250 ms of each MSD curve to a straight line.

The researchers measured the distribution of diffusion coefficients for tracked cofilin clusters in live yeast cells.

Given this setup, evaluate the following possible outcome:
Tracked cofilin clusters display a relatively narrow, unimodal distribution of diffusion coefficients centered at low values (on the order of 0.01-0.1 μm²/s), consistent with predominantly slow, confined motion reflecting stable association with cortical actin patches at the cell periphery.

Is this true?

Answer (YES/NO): NO